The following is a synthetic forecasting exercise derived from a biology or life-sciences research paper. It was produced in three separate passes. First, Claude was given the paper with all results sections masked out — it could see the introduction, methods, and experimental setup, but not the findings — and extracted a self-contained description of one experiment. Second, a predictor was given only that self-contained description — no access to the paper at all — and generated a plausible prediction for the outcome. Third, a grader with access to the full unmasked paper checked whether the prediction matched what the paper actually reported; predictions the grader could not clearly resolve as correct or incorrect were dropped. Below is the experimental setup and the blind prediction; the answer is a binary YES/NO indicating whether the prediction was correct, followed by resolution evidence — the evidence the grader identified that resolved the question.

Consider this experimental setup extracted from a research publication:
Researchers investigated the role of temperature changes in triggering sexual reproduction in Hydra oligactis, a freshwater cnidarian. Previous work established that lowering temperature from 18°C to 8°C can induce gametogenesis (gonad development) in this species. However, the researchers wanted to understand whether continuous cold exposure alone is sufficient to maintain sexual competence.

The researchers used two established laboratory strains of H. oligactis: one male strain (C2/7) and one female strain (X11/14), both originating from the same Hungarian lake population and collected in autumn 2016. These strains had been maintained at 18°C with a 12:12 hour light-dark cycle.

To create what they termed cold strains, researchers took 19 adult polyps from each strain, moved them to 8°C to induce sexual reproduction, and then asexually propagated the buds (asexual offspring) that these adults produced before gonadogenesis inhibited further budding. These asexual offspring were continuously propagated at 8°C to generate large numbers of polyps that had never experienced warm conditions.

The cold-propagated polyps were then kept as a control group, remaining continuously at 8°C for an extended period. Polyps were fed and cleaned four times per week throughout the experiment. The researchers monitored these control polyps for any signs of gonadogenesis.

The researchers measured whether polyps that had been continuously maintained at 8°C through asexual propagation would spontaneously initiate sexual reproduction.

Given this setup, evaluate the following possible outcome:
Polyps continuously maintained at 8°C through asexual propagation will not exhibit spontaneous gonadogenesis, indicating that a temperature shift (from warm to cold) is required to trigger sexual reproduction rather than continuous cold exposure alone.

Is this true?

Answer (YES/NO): YES